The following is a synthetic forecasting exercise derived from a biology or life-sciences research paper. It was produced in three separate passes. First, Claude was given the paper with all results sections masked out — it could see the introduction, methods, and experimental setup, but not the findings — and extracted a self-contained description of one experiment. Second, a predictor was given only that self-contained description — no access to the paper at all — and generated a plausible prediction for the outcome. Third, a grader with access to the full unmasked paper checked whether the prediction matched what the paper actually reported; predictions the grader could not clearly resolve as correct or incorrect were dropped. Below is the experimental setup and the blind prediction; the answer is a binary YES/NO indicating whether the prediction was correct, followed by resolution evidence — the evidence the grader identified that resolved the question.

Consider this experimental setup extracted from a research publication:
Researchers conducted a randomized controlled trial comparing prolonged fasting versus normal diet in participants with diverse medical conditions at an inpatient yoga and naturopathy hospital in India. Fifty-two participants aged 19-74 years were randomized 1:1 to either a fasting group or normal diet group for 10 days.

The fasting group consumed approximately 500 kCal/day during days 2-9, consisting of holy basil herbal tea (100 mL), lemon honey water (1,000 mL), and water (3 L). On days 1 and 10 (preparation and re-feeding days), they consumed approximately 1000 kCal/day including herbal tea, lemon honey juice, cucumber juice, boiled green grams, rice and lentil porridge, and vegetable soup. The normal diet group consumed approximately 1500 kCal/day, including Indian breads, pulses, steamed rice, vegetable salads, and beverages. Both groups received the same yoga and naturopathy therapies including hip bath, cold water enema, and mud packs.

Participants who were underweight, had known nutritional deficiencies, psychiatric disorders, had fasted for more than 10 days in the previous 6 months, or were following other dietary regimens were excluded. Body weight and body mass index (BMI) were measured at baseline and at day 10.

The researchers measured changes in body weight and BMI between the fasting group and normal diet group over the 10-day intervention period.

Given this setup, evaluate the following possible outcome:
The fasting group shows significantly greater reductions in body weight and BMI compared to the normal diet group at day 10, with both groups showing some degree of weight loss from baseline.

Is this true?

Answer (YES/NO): NO